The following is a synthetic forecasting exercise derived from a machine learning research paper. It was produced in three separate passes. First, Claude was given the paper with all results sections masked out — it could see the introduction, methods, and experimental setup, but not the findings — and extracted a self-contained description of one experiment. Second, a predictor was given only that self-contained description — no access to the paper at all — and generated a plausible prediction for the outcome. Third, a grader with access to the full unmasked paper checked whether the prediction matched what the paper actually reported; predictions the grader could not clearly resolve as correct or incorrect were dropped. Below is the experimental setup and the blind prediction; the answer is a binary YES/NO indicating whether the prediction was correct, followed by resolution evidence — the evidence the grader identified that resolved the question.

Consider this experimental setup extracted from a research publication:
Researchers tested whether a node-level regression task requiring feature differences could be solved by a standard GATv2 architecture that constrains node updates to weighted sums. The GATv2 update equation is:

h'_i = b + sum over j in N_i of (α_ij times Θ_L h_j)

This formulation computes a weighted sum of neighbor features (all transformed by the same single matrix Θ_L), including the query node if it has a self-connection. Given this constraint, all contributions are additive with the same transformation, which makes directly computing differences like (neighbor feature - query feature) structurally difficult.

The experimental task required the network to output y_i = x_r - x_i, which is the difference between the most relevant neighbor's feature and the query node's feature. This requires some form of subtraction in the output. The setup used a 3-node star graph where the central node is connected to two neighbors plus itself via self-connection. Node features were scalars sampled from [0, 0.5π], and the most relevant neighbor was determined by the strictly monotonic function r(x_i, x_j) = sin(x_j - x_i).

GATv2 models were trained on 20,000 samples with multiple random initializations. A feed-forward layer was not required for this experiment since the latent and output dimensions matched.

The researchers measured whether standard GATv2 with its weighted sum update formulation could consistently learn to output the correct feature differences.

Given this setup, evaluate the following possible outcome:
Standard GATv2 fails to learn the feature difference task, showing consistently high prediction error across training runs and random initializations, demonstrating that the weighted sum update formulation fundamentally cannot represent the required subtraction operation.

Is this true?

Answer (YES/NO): NO